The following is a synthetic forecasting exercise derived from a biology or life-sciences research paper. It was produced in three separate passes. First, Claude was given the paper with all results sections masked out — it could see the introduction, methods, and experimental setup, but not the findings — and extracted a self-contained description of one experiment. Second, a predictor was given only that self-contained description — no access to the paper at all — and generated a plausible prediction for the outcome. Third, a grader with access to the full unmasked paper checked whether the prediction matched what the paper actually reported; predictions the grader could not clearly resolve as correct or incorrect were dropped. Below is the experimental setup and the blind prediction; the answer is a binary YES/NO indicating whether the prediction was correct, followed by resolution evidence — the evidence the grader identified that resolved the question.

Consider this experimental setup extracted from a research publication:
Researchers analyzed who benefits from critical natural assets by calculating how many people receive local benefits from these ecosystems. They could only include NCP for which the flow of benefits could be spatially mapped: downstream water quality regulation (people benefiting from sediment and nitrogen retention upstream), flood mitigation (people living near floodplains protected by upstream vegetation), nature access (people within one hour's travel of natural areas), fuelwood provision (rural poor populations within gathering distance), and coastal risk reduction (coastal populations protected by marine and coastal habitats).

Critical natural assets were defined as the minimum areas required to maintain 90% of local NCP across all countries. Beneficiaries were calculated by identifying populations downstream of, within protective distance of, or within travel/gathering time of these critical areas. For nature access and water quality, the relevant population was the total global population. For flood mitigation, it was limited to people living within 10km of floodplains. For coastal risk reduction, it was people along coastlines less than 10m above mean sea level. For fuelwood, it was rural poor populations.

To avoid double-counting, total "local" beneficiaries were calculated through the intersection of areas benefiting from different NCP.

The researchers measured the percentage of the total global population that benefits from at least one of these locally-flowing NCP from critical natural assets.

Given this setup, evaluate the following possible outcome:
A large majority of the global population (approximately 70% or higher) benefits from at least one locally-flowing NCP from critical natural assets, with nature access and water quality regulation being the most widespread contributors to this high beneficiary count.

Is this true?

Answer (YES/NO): YES